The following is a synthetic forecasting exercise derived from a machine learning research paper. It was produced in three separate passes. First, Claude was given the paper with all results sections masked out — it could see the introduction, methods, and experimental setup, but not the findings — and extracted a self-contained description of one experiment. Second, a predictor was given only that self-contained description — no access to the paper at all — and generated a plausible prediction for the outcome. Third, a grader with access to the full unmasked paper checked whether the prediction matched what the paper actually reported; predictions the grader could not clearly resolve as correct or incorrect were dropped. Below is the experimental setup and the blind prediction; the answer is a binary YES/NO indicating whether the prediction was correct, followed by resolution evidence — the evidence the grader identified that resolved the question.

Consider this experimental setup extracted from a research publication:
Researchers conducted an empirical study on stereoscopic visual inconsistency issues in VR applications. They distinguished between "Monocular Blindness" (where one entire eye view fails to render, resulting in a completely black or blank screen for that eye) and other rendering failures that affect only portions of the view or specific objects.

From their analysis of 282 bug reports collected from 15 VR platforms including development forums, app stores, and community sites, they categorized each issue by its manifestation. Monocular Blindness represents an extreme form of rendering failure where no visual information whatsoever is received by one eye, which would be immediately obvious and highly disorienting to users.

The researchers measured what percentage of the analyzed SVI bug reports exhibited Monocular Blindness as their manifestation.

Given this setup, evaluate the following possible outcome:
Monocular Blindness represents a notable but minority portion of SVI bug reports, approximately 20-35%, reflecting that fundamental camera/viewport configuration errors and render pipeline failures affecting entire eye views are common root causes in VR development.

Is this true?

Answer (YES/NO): NO